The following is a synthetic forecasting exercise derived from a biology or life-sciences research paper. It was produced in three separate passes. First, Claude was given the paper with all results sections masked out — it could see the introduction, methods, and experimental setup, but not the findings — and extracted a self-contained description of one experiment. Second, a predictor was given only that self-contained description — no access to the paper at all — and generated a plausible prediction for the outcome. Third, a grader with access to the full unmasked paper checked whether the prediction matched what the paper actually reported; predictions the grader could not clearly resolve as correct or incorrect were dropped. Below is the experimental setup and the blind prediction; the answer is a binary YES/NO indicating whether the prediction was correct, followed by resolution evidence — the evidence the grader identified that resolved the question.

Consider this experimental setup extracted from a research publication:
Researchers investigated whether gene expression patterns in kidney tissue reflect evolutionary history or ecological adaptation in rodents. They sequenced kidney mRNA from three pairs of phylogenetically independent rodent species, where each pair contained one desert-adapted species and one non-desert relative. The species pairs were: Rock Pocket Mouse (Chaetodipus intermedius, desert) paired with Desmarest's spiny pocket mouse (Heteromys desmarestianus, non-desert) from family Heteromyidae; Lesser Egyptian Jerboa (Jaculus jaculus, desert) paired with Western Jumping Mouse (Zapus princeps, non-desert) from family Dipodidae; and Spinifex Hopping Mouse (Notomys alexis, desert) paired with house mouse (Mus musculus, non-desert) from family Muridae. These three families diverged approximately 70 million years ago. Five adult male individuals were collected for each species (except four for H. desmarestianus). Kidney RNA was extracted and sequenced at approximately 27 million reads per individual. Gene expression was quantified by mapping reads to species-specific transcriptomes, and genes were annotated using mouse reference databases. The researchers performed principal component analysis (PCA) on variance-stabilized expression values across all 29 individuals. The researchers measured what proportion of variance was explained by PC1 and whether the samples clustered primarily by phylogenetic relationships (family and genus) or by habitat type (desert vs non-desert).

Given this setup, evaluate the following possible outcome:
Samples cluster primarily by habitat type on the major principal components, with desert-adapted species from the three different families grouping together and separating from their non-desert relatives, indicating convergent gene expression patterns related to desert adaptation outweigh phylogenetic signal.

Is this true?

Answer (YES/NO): NO